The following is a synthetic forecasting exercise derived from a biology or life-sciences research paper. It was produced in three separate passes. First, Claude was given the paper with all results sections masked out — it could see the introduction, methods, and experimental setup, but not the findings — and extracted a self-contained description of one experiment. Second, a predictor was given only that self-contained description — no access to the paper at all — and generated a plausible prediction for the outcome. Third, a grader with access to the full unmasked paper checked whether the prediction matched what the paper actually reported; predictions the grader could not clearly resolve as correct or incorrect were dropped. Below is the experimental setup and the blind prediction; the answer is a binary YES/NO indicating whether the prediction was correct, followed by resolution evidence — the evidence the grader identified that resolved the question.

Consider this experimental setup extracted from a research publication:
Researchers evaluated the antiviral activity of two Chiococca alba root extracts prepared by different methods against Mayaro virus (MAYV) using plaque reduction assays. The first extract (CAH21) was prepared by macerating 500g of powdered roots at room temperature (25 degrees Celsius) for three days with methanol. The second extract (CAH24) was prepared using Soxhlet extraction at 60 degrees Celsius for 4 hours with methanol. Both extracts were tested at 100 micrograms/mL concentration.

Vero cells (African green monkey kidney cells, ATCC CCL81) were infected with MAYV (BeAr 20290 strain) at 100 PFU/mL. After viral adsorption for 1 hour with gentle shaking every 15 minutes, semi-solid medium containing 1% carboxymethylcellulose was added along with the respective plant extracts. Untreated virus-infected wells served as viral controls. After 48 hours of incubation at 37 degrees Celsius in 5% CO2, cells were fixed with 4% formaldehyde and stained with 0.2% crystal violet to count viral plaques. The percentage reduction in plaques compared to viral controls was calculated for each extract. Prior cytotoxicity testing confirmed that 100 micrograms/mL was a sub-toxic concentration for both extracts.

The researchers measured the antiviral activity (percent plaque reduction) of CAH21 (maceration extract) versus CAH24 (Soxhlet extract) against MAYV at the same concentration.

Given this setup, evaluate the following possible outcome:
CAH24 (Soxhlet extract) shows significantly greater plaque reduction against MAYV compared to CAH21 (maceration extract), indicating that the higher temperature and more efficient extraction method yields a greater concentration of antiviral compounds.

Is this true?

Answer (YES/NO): YES